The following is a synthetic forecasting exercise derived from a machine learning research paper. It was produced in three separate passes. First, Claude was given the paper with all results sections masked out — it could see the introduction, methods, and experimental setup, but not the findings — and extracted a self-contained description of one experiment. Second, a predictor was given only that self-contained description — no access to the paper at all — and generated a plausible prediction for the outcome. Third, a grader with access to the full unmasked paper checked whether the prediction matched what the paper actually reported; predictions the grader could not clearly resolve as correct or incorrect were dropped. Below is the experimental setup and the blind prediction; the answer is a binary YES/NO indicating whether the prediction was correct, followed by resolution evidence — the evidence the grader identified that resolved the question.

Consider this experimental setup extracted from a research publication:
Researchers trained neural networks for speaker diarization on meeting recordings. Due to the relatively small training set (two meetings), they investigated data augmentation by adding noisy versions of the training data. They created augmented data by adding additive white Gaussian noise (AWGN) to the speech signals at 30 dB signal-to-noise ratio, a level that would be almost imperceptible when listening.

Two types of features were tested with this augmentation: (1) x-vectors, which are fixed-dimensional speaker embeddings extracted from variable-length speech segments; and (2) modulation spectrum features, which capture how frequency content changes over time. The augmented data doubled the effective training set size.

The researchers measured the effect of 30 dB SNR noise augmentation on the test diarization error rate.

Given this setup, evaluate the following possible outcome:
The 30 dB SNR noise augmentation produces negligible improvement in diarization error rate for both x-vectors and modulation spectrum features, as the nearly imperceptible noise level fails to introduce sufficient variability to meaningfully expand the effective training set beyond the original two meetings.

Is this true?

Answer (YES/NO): NO